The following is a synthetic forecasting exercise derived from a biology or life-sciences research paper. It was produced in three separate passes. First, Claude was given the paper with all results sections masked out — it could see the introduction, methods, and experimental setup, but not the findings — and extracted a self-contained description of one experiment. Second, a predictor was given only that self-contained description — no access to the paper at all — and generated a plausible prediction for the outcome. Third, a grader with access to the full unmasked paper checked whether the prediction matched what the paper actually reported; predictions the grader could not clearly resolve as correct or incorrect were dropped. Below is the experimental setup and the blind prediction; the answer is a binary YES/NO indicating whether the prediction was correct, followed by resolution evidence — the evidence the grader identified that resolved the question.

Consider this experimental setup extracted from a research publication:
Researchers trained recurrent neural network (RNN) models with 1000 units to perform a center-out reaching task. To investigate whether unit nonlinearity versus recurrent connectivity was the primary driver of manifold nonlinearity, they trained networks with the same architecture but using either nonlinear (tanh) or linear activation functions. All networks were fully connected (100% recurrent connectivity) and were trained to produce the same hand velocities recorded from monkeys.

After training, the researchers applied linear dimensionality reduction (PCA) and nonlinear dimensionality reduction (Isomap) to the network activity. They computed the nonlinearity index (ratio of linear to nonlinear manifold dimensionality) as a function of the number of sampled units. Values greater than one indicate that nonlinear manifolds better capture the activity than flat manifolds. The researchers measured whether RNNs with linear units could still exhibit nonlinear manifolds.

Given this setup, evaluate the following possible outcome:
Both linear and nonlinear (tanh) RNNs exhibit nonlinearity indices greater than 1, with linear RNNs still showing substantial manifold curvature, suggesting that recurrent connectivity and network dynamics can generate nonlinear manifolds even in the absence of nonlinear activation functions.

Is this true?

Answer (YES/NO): YES